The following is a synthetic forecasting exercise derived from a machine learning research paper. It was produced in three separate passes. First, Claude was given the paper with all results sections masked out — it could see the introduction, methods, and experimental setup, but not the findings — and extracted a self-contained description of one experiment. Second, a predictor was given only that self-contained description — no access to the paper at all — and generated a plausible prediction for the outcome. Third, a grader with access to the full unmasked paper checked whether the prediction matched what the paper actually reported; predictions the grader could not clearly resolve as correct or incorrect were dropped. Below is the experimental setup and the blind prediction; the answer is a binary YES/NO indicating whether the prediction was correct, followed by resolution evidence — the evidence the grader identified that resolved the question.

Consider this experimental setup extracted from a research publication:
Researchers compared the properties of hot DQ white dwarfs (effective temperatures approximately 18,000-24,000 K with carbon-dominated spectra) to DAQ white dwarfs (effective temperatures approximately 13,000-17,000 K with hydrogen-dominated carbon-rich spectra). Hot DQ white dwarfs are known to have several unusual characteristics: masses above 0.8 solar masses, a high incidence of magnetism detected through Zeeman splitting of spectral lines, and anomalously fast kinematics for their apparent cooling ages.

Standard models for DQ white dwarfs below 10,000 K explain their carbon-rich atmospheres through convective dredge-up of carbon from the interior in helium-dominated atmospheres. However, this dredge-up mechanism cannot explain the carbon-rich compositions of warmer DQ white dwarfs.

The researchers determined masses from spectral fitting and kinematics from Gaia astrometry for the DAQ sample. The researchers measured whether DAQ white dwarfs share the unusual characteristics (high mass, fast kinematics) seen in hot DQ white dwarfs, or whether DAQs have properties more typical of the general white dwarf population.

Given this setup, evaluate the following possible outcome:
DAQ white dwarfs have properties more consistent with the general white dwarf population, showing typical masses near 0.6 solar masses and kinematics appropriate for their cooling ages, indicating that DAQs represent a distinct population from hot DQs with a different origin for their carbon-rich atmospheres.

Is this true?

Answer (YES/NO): NO